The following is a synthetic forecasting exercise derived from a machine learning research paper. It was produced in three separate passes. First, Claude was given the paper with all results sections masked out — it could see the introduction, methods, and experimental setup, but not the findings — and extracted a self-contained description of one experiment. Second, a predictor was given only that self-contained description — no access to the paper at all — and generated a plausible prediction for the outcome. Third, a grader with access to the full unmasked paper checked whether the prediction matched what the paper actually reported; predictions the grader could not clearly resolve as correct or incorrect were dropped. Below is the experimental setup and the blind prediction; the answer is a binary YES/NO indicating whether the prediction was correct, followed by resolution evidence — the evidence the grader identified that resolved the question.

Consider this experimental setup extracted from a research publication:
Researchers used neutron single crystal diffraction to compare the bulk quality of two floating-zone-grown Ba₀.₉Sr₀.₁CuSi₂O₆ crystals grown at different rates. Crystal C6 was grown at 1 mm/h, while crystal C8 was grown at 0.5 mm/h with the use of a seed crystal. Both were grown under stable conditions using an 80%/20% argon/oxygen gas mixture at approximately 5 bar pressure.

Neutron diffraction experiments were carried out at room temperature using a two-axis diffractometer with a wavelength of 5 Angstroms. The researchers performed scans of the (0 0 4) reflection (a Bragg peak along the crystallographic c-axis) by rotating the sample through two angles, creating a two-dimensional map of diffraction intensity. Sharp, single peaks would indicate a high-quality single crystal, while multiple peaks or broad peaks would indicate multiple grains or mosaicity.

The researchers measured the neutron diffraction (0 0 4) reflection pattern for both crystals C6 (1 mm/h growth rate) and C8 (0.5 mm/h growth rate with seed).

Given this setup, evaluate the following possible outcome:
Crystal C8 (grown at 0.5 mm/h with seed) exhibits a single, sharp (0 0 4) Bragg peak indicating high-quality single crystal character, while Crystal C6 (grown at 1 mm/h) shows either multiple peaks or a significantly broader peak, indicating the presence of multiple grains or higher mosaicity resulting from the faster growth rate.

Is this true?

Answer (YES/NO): NO